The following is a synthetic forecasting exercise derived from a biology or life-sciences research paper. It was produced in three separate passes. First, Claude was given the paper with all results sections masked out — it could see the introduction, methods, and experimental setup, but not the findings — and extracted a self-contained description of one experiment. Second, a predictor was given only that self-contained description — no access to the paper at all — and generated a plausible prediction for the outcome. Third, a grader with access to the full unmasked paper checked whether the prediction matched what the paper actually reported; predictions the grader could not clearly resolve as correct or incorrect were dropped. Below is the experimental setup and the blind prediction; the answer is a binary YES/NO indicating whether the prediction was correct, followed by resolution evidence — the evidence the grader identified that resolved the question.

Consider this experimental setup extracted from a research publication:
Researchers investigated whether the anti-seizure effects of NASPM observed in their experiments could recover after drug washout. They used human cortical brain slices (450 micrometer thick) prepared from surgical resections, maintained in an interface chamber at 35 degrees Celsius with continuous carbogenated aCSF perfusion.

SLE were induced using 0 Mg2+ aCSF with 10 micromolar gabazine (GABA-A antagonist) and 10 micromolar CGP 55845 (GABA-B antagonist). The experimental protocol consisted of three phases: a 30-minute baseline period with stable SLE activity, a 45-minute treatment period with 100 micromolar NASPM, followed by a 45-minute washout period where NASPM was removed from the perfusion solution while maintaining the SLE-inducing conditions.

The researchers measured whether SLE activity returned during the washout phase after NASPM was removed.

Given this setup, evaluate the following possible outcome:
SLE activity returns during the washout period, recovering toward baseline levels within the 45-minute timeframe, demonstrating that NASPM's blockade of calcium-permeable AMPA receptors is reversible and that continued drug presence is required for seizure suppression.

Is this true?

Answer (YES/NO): NO